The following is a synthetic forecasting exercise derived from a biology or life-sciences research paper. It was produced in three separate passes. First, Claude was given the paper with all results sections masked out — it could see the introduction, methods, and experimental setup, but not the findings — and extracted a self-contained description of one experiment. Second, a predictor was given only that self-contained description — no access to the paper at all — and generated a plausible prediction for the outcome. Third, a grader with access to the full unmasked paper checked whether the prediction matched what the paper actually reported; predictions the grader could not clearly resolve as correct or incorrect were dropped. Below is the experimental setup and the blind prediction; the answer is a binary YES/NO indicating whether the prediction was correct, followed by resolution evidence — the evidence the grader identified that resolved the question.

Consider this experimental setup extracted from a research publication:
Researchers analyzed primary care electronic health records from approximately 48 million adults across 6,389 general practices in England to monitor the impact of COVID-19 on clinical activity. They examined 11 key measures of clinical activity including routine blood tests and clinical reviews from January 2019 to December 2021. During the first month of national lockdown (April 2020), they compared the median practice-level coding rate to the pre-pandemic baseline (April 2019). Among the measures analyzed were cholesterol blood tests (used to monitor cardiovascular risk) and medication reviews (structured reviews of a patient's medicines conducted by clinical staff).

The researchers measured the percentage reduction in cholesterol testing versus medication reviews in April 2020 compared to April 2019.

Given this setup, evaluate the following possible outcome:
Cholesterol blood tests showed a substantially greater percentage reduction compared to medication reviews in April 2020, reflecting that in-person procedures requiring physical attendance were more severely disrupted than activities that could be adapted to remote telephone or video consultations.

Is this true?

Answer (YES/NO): YES